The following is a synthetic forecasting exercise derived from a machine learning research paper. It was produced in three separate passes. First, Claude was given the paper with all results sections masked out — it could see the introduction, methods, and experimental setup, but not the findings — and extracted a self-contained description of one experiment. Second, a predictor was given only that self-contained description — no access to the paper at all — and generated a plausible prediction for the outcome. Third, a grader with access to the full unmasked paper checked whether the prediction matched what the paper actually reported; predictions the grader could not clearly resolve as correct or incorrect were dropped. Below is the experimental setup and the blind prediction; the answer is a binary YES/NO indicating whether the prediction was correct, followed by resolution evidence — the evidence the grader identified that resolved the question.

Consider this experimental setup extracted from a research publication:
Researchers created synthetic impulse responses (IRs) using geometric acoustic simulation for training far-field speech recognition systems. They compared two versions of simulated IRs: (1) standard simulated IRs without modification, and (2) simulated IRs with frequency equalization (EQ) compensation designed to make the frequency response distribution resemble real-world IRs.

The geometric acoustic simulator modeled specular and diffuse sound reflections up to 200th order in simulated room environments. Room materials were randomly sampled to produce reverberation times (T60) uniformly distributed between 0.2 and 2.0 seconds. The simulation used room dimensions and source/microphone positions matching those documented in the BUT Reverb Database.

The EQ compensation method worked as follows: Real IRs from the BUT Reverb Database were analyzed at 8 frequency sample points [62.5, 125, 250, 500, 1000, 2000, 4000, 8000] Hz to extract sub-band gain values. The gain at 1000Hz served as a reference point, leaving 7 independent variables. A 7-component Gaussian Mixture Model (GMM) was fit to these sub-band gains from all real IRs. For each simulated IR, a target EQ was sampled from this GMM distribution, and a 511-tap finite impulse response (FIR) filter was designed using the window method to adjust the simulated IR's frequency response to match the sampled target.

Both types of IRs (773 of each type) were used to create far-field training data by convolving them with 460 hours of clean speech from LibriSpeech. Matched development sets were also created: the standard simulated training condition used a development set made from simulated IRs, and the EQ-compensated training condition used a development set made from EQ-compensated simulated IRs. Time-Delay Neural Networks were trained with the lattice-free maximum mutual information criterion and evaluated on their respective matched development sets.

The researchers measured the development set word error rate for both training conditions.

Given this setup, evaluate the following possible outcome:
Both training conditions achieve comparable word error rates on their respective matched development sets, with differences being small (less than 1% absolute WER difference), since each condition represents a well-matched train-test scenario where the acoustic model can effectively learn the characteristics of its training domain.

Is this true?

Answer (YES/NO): NO